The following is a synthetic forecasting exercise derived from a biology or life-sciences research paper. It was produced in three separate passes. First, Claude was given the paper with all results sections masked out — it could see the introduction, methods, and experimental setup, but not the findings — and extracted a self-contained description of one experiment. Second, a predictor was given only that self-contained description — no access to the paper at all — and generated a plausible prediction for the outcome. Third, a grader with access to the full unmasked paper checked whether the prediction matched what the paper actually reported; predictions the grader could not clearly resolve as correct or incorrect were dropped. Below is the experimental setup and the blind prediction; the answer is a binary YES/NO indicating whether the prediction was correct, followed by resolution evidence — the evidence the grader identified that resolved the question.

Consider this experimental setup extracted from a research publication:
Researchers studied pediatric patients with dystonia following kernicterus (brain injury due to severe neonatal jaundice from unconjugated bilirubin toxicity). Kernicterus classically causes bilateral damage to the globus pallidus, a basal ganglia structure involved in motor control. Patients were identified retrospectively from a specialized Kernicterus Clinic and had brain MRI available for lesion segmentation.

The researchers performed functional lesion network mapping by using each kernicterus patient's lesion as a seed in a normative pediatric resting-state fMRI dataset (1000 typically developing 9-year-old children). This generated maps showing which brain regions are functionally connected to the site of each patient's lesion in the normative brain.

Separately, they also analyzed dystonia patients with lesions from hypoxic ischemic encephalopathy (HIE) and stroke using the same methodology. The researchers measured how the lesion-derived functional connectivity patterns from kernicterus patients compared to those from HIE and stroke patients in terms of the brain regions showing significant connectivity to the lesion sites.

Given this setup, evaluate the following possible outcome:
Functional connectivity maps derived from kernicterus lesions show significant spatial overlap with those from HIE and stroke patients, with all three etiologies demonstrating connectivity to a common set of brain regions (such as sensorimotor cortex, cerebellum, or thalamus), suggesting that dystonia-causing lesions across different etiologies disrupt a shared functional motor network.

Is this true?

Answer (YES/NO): YES